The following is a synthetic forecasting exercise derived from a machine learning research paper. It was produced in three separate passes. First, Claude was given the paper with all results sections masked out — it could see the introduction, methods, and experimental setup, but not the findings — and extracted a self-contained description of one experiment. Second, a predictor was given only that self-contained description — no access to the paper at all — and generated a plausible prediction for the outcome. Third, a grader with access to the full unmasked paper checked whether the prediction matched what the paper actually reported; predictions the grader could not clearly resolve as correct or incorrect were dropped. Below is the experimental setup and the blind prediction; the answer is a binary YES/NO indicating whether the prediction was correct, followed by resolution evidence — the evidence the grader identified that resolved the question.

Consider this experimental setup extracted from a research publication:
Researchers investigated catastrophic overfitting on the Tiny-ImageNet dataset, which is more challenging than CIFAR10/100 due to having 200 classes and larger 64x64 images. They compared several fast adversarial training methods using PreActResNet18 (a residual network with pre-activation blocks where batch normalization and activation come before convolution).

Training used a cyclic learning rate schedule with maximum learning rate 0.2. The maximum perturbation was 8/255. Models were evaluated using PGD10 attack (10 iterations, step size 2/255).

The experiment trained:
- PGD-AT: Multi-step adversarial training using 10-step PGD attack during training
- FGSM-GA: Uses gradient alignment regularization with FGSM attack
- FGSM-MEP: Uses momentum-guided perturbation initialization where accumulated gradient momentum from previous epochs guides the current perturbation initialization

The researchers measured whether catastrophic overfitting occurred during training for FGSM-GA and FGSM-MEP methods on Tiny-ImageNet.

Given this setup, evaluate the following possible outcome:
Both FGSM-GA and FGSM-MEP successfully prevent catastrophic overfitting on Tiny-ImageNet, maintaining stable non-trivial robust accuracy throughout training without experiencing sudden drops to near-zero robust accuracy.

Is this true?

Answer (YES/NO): NO